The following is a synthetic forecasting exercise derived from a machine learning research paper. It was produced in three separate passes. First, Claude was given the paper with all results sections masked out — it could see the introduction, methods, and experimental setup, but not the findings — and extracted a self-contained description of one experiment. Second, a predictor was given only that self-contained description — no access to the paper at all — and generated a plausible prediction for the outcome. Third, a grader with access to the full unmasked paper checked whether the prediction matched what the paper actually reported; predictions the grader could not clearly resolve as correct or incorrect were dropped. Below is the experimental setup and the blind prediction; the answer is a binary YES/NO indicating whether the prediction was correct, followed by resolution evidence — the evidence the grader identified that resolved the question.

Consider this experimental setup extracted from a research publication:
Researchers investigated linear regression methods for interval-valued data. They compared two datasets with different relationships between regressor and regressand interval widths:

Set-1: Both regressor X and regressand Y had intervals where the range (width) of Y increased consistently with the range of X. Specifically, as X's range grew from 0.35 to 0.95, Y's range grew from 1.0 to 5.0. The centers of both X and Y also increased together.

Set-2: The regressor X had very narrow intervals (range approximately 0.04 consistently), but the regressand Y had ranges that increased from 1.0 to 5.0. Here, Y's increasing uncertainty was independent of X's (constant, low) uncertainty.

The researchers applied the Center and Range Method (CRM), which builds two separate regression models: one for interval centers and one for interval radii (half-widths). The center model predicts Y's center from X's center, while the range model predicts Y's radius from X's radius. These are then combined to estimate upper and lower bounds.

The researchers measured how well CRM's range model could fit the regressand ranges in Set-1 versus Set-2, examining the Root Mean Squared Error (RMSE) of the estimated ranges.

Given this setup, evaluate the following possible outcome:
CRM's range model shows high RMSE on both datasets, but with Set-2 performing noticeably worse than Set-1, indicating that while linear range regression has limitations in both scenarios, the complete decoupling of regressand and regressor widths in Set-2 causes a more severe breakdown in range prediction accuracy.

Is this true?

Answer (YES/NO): NO